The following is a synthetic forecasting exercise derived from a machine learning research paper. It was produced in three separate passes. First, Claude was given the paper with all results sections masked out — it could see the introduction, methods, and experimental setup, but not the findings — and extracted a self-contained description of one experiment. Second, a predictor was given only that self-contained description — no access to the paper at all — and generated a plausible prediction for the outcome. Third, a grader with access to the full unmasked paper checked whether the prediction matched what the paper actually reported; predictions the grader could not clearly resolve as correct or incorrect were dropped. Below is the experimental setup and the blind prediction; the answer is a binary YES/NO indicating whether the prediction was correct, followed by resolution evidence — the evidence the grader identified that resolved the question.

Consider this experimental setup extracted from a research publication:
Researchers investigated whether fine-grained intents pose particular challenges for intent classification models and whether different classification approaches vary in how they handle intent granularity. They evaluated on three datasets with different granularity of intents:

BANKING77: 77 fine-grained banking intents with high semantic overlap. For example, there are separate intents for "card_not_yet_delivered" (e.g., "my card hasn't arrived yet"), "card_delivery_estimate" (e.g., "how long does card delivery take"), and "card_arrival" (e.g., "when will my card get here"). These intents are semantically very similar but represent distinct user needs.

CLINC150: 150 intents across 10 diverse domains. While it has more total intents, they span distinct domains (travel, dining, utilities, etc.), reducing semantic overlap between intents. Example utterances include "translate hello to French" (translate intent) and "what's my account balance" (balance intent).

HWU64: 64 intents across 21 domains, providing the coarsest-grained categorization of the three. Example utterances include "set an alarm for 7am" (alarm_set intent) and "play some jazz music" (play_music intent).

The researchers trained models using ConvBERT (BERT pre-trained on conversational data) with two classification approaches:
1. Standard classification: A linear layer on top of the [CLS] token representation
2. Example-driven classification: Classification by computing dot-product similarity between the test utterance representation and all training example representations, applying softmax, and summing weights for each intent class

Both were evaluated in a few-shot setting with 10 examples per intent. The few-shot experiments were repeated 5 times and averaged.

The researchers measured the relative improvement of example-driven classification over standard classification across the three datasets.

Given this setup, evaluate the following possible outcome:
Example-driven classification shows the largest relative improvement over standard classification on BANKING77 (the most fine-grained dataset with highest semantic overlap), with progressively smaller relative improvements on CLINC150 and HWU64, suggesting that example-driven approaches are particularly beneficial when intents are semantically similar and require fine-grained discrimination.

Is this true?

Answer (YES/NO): NO